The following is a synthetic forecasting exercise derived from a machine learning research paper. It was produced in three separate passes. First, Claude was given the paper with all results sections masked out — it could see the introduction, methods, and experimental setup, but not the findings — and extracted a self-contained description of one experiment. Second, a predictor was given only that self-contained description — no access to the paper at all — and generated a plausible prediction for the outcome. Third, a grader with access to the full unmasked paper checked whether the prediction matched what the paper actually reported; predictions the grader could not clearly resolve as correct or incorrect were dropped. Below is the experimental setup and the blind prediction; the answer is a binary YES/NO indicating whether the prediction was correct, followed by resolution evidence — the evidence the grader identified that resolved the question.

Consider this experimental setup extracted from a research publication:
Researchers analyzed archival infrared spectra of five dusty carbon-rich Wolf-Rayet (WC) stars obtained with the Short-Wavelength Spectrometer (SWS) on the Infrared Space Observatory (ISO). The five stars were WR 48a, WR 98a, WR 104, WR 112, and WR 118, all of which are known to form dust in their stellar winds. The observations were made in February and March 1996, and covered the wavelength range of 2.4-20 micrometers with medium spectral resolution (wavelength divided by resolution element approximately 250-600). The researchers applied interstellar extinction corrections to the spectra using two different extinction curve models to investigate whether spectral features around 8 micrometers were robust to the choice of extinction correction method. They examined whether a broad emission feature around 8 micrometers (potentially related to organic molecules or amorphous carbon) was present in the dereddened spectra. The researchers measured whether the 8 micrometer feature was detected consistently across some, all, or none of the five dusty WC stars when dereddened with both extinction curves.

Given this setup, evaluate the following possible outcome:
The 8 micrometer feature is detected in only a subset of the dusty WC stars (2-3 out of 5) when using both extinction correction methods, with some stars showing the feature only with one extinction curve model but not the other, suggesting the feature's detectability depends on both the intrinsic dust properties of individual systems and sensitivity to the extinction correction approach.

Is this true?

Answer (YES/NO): NO